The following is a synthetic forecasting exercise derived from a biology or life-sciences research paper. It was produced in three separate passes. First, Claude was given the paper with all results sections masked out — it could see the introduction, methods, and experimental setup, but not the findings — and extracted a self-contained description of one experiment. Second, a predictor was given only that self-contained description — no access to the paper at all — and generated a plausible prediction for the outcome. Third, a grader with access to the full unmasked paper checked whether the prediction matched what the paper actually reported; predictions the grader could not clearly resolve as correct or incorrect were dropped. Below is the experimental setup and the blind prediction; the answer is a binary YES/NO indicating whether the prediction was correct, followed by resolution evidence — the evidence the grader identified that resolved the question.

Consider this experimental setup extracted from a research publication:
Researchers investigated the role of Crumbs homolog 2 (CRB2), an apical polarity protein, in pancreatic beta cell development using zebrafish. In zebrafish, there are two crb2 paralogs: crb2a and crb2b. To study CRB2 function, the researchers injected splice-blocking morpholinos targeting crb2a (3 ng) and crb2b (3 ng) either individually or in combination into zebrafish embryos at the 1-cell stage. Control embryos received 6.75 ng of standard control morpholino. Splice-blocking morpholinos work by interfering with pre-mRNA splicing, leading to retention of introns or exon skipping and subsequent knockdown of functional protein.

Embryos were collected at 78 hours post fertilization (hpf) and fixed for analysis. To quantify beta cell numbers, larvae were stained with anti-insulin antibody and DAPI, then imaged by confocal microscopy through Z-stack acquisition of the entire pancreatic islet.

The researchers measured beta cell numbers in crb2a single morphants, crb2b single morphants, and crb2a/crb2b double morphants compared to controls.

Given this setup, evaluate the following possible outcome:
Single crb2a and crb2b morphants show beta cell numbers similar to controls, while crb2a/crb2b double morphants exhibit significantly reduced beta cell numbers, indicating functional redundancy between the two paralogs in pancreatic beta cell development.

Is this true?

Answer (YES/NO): NO